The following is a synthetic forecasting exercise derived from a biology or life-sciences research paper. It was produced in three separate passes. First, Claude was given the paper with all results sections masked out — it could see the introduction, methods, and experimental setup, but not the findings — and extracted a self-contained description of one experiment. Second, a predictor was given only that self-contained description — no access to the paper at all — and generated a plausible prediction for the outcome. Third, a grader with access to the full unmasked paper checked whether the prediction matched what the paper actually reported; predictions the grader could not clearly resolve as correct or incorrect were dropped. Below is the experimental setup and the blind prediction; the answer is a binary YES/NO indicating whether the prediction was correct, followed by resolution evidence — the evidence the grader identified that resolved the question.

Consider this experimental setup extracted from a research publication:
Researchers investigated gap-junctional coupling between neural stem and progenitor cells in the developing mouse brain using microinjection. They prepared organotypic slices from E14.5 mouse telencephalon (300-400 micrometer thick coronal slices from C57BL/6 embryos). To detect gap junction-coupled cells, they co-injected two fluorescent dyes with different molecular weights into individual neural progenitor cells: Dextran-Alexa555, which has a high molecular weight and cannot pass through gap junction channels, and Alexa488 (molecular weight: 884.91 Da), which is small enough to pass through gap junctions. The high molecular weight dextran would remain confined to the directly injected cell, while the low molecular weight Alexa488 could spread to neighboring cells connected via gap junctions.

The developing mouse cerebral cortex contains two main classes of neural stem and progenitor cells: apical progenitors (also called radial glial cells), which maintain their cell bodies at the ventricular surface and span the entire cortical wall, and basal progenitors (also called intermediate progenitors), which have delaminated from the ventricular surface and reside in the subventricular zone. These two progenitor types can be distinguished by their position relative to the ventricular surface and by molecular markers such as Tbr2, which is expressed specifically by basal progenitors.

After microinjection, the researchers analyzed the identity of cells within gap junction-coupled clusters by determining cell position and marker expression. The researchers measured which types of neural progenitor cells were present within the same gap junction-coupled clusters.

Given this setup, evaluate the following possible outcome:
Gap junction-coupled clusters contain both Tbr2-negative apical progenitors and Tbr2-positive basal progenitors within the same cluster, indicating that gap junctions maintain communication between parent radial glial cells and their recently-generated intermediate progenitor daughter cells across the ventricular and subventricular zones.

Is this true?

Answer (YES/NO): NO